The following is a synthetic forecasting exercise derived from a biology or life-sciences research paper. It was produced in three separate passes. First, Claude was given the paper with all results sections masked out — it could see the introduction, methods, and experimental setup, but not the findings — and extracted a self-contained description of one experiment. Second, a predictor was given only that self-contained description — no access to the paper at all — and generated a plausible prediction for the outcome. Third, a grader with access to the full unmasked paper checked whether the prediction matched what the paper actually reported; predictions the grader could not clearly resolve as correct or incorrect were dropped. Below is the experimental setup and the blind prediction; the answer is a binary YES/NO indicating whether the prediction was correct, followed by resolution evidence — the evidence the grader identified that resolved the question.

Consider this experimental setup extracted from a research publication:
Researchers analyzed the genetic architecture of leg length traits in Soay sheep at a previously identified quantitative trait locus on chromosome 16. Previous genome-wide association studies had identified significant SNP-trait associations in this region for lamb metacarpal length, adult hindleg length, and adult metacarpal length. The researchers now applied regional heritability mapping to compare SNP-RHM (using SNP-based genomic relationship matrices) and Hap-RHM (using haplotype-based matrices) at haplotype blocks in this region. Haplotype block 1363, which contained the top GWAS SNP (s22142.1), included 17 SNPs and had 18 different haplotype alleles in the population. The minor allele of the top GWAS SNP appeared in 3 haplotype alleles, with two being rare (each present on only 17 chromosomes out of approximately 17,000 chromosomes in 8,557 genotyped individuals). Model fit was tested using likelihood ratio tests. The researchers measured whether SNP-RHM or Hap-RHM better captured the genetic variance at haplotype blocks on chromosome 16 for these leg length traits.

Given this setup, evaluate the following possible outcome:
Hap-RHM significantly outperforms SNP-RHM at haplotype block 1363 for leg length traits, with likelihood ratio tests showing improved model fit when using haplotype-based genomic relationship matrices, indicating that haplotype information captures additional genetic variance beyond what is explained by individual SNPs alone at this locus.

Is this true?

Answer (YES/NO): NO